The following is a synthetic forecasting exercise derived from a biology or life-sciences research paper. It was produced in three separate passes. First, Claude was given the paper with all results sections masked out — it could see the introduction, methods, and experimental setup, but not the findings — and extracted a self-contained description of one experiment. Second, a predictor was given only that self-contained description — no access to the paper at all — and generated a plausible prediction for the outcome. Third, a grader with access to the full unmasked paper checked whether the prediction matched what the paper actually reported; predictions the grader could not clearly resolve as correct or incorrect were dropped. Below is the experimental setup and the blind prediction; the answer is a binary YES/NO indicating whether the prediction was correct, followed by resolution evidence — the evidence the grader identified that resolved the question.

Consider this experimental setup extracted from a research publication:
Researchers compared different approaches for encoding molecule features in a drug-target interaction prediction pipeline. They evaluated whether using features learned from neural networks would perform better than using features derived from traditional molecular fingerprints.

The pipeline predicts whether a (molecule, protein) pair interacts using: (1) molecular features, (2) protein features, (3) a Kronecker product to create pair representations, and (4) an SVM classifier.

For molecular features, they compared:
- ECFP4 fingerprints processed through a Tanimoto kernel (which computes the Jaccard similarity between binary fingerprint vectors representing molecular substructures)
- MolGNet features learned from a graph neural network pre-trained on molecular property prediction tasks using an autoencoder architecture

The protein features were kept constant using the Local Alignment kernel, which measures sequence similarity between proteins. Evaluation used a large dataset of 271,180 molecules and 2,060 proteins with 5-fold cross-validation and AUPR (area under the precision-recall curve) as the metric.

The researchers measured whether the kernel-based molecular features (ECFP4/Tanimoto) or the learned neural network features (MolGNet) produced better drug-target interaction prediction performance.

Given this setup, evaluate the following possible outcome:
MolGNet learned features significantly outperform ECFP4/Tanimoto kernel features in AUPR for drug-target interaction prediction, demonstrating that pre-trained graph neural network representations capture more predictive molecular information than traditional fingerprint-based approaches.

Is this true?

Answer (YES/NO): NO